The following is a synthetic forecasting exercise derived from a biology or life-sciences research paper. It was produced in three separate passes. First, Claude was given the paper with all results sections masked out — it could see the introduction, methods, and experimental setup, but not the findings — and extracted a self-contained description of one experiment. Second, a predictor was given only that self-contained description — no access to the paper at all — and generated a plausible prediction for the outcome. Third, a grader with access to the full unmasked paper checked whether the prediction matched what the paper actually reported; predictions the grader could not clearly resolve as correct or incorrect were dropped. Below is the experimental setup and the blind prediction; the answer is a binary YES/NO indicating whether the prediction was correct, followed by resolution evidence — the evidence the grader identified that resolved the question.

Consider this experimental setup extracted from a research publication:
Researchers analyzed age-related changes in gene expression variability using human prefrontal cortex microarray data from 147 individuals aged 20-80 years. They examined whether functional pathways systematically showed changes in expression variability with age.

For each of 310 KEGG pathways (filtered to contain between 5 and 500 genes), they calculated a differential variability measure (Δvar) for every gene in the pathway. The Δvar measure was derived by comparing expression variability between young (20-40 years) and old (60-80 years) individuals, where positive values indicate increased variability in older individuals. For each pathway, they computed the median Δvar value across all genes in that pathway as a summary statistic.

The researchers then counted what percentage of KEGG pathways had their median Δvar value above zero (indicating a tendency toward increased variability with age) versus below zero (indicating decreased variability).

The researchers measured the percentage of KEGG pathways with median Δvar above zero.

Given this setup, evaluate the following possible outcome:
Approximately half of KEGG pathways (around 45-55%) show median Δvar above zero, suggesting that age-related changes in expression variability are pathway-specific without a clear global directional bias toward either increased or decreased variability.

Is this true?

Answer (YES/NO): NO